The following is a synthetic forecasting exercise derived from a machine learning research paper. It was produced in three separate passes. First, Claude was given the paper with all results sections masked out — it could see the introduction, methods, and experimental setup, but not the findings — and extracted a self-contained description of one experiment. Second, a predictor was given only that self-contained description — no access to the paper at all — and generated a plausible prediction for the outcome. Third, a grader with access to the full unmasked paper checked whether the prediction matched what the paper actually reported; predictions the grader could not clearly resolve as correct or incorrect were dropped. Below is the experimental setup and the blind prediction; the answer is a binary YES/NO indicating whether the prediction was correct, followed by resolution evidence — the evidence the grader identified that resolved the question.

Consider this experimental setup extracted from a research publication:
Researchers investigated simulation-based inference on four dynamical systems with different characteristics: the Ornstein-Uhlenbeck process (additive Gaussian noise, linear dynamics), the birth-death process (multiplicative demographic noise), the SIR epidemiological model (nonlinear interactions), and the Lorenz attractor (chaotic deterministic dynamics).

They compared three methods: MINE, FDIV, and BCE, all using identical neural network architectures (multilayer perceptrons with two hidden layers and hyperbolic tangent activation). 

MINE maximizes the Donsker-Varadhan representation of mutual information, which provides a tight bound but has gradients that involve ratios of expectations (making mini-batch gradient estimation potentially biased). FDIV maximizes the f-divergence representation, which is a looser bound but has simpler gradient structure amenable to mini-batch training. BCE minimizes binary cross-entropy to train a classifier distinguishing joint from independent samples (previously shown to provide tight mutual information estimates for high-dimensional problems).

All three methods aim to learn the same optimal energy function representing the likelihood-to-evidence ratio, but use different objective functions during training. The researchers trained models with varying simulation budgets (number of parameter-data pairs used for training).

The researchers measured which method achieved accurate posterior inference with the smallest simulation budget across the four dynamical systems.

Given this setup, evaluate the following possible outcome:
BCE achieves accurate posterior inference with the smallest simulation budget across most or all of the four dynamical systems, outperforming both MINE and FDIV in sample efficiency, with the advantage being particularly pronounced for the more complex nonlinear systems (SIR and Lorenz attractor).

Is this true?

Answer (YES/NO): NO